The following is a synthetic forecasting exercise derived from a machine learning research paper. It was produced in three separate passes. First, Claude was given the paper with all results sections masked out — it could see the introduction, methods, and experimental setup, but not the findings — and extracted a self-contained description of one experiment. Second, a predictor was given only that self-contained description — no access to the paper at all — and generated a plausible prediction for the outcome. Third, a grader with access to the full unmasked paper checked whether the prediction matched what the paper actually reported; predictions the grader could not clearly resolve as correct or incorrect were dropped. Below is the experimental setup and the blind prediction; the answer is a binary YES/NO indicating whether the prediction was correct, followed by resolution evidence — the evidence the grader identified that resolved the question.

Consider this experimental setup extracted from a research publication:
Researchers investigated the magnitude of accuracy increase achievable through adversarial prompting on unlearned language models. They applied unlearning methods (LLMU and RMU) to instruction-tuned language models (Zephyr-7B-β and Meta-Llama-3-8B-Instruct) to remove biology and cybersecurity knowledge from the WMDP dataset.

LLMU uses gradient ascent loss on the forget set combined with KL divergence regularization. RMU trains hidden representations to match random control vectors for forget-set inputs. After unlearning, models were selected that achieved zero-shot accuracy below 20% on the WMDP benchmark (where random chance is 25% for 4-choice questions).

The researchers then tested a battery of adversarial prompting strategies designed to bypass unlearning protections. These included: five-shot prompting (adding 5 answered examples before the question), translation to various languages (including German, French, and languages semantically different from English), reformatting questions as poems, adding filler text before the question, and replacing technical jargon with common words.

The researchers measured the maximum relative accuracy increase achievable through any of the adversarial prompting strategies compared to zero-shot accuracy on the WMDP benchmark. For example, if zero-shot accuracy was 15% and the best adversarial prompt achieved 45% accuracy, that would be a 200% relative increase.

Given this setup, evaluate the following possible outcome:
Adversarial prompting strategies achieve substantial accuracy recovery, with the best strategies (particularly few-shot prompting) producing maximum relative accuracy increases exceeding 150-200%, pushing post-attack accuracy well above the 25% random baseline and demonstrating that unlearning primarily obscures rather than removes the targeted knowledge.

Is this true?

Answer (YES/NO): NO